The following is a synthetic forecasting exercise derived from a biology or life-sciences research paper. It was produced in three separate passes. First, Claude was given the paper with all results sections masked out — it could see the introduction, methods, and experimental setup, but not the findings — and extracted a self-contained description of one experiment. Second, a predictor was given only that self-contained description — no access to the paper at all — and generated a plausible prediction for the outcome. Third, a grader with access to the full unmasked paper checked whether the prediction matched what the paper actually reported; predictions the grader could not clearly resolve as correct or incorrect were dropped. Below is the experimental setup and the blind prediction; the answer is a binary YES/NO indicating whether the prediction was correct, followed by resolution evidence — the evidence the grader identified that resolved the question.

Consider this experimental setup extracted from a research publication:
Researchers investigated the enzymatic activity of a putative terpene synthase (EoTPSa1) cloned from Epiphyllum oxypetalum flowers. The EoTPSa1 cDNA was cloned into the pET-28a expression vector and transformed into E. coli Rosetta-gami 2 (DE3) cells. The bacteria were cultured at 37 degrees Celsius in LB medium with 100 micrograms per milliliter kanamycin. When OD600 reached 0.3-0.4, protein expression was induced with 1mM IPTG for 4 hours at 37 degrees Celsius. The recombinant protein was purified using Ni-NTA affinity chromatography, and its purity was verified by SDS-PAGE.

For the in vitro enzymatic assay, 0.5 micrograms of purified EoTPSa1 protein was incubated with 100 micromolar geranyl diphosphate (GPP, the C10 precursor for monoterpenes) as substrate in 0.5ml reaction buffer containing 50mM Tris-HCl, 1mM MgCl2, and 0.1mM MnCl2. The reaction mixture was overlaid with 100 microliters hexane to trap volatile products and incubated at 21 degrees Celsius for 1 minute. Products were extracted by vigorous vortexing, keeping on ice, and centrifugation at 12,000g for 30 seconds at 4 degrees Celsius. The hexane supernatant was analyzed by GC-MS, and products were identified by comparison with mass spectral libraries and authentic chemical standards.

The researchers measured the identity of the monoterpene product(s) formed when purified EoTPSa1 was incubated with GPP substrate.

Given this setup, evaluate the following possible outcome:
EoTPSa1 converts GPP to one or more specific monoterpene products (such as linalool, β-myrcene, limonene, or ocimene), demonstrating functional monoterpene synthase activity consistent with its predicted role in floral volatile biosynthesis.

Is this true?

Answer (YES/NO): NO